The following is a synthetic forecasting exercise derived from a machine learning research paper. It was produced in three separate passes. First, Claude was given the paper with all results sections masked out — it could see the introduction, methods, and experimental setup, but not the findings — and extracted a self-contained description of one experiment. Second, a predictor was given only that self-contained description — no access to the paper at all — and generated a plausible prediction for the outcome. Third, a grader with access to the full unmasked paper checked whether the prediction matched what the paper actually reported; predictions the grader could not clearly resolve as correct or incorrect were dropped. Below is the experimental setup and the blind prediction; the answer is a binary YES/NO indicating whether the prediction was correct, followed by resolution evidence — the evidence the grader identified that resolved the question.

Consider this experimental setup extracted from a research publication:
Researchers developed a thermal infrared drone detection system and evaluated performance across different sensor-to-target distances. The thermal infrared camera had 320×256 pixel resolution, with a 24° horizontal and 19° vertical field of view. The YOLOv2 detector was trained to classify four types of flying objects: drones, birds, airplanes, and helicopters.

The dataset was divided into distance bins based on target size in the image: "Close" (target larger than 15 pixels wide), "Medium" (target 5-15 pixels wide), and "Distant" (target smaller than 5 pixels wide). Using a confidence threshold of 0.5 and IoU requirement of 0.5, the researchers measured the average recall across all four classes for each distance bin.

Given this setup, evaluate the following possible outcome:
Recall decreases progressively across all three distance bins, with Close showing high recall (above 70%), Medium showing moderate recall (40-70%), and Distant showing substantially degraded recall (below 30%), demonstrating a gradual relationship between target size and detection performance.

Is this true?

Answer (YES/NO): NO